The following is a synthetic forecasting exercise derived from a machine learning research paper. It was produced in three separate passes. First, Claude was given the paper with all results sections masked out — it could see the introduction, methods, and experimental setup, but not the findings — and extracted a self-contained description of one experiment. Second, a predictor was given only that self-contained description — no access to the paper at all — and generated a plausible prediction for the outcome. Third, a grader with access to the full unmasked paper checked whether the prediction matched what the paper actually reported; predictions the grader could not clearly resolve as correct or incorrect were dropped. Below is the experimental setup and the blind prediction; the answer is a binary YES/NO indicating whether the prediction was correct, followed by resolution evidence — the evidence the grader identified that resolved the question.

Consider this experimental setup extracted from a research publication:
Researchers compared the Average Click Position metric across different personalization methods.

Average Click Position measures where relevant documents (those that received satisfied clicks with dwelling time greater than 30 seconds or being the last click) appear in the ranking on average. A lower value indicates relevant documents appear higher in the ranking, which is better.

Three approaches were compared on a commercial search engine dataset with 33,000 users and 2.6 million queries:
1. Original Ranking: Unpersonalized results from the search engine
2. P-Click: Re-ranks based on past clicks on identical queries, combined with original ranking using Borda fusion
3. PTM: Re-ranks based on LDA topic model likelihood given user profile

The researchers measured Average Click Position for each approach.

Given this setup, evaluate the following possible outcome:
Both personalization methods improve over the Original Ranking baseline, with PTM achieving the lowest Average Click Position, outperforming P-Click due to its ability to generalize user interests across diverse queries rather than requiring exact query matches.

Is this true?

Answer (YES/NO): NO